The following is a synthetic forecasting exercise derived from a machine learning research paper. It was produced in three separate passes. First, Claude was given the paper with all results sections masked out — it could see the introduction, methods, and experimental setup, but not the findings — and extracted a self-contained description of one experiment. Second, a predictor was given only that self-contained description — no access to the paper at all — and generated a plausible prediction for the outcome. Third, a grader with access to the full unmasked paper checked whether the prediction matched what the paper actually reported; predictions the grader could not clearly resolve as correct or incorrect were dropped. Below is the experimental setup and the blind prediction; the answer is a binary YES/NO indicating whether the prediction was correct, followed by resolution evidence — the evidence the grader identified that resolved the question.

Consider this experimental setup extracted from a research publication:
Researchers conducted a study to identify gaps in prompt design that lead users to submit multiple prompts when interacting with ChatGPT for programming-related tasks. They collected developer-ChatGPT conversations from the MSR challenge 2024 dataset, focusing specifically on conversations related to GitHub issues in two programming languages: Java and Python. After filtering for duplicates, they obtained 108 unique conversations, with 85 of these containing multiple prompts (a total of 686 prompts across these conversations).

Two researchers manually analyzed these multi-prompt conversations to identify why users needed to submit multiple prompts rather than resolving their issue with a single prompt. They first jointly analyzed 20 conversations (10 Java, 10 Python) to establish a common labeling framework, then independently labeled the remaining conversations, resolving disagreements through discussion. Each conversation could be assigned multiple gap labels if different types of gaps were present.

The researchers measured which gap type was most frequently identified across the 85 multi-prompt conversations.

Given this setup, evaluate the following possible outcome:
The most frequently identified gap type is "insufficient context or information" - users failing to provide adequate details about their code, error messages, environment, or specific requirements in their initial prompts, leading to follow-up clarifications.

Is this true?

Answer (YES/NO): NO